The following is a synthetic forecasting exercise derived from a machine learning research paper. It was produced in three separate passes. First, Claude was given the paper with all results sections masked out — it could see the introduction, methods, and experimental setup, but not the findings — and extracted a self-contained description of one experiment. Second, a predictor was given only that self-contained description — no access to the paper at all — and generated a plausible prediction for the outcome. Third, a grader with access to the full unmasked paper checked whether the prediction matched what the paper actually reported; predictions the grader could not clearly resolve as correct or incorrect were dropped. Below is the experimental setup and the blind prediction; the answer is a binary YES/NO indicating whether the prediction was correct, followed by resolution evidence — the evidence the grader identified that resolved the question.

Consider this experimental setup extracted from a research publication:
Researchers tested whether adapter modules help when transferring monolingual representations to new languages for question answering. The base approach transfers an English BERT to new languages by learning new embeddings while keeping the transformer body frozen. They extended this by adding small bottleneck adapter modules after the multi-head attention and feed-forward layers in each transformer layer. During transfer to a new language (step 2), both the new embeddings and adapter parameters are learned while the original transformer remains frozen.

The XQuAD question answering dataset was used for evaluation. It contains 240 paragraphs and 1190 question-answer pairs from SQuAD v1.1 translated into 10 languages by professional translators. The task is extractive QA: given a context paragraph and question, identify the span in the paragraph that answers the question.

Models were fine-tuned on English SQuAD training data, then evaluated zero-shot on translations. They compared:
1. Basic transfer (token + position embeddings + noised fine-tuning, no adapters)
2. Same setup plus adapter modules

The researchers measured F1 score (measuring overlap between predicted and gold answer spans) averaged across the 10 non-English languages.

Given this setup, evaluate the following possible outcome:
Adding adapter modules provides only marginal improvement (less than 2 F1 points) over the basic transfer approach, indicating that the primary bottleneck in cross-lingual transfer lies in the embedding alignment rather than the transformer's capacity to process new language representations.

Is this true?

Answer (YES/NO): NO